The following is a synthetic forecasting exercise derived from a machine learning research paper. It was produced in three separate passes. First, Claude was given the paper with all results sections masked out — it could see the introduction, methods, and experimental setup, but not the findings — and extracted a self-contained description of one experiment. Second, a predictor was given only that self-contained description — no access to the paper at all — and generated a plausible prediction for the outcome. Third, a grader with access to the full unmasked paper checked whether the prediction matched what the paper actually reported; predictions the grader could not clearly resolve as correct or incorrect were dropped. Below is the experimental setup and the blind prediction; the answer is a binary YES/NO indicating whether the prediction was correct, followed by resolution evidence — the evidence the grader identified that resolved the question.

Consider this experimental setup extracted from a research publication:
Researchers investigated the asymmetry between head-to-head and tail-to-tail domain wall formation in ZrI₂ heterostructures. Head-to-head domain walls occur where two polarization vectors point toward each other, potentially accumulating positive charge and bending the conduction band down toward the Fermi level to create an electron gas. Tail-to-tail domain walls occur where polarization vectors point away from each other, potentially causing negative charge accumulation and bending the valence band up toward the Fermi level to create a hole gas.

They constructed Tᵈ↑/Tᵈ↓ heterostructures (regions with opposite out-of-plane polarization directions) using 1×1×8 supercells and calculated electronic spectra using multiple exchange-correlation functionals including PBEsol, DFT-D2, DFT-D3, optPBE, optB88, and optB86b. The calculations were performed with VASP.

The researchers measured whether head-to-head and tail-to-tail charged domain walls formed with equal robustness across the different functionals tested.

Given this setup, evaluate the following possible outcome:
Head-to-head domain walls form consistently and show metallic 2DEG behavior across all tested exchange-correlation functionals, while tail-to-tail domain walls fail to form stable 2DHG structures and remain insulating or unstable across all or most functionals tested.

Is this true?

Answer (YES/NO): NO